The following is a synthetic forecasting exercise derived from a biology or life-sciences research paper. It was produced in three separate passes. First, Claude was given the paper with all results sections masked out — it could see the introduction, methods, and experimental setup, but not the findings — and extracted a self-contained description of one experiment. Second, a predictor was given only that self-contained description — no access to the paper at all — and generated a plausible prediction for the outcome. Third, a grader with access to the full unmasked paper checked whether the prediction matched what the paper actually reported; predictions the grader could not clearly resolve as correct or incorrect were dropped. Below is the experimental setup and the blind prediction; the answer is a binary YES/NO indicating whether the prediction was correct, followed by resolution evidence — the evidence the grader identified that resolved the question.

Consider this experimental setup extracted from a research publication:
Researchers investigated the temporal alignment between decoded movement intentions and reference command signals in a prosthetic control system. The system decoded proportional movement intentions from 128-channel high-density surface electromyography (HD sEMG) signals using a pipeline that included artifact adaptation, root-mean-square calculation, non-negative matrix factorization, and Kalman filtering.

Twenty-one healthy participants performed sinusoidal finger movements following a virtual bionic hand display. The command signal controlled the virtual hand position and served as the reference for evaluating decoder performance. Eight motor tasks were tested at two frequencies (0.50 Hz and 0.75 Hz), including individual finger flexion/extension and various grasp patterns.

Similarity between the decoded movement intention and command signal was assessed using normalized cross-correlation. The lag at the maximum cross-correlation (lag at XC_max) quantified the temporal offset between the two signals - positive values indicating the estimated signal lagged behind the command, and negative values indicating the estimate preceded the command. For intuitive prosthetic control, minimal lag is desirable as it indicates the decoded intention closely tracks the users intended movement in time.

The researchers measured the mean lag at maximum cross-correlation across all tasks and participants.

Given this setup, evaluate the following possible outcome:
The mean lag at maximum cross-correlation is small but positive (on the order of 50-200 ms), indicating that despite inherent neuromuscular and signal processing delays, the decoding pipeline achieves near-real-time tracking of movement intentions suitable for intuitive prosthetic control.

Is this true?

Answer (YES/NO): NO